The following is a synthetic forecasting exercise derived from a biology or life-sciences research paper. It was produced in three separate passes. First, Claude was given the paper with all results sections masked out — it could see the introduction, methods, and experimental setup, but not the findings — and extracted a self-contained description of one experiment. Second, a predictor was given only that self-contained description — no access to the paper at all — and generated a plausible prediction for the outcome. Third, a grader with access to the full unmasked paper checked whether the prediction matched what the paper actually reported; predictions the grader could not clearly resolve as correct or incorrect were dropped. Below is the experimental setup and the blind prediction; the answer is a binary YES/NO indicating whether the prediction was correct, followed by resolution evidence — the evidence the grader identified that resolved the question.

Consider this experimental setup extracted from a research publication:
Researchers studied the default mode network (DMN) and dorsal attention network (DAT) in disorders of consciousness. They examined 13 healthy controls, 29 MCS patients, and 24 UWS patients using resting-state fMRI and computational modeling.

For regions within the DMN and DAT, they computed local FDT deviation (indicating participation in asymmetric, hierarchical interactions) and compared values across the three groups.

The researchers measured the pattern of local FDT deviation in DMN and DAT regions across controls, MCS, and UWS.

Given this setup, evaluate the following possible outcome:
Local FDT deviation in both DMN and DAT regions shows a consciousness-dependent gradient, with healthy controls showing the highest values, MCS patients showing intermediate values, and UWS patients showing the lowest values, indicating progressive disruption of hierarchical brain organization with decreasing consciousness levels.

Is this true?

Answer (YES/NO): YES